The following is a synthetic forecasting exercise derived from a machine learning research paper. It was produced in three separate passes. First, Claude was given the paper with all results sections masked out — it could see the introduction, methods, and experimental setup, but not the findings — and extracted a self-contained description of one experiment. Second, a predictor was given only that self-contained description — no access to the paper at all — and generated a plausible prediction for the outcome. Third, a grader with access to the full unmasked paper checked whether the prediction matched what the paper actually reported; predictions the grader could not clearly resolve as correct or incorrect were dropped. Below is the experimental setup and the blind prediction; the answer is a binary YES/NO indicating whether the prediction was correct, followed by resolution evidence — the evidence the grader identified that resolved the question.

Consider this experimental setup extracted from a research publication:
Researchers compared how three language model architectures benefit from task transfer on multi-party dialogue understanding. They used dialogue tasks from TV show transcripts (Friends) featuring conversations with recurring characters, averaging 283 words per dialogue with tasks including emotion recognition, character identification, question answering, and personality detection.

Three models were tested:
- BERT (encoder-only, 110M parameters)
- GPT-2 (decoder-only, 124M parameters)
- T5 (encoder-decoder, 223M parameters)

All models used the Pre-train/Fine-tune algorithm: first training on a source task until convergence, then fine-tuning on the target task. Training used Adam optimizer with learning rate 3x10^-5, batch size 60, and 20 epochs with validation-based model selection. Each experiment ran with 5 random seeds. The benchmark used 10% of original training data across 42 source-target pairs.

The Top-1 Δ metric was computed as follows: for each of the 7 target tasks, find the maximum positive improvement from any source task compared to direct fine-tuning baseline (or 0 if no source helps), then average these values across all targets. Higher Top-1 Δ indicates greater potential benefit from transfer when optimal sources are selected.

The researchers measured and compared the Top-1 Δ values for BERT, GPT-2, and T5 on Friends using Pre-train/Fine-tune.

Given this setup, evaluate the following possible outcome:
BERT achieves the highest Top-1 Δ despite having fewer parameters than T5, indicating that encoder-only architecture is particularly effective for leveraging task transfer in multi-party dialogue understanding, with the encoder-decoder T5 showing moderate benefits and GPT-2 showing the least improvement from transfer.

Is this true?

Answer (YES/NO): NO